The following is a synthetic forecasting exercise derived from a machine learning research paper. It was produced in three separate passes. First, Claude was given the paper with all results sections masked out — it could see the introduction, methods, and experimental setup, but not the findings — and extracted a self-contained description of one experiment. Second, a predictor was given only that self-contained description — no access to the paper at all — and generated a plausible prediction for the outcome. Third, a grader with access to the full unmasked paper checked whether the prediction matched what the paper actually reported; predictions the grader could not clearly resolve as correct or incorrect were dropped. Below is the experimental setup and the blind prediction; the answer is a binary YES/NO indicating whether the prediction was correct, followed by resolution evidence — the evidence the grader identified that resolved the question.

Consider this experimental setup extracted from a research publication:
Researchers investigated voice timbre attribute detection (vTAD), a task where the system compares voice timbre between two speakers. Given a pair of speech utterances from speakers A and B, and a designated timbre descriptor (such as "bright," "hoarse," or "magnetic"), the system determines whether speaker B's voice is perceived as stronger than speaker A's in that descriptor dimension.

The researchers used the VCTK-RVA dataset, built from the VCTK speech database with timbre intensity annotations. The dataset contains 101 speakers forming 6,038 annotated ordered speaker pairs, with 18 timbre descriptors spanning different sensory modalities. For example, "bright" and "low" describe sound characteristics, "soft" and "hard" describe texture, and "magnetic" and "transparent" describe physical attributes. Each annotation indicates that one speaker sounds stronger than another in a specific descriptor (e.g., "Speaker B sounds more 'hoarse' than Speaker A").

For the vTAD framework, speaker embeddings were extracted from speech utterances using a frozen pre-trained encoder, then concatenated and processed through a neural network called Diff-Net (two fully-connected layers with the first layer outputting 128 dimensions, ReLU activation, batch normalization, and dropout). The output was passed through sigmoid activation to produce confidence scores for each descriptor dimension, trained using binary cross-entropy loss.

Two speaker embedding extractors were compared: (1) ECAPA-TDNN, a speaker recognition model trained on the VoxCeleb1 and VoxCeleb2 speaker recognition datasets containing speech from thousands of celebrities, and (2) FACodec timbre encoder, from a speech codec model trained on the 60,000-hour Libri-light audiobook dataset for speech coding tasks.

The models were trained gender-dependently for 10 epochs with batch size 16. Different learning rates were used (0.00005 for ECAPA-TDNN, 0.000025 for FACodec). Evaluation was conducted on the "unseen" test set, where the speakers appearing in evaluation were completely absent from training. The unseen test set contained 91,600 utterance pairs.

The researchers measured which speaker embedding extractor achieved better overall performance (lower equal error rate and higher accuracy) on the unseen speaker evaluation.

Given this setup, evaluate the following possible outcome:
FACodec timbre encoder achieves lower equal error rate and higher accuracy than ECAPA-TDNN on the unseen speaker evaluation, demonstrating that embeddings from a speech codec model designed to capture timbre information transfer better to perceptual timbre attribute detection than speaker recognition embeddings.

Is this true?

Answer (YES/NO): YES